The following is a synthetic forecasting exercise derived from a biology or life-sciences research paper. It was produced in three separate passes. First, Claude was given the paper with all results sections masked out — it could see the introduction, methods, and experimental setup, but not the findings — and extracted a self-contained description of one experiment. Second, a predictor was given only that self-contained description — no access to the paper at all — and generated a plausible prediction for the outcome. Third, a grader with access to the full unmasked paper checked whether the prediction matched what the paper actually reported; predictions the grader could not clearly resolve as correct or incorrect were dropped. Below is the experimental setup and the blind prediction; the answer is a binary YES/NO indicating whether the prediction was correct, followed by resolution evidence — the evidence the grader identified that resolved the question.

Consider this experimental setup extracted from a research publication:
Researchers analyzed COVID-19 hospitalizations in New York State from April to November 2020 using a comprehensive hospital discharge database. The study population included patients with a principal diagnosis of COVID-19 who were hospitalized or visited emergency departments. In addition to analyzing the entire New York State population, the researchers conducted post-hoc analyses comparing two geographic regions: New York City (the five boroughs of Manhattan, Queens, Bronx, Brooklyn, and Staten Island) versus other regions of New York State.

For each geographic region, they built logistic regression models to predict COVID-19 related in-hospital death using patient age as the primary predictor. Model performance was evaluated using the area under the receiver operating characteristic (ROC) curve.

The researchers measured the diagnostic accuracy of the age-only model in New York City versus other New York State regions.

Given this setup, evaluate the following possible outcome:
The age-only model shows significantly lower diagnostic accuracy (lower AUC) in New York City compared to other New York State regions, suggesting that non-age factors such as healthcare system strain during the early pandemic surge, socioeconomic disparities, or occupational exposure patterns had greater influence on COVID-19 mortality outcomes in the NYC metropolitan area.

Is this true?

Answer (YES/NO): NO